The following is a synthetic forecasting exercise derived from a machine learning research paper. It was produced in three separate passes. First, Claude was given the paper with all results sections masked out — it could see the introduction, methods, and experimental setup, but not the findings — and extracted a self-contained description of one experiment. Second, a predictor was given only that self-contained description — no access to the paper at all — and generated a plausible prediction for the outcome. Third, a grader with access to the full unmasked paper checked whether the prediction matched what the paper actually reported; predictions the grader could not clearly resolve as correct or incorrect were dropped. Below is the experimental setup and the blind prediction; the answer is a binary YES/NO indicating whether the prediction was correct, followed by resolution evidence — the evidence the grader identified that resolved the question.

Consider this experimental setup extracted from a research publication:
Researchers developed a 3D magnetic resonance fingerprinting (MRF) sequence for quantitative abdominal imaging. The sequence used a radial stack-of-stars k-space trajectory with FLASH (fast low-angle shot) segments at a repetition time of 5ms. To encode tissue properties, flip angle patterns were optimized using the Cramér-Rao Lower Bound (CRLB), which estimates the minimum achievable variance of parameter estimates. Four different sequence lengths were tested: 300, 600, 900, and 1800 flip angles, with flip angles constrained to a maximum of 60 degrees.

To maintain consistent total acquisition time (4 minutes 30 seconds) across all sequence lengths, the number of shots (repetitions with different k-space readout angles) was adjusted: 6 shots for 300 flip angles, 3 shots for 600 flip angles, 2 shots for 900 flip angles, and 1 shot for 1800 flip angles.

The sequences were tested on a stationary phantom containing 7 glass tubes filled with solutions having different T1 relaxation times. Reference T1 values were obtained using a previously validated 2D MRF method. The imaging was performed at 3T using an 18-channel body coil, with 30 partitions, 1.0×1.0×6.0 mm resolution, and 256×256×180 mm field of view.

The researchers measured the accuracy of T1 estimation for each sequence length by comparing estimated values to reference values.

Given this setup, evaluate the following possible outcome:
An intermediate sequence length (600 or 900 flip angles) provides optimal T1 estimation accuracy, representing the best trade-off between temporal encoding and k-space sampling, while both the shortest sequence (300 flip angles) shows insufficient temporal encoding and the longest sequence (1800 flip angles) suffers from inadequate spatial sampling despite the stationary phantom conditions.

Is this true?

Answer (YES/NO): YES